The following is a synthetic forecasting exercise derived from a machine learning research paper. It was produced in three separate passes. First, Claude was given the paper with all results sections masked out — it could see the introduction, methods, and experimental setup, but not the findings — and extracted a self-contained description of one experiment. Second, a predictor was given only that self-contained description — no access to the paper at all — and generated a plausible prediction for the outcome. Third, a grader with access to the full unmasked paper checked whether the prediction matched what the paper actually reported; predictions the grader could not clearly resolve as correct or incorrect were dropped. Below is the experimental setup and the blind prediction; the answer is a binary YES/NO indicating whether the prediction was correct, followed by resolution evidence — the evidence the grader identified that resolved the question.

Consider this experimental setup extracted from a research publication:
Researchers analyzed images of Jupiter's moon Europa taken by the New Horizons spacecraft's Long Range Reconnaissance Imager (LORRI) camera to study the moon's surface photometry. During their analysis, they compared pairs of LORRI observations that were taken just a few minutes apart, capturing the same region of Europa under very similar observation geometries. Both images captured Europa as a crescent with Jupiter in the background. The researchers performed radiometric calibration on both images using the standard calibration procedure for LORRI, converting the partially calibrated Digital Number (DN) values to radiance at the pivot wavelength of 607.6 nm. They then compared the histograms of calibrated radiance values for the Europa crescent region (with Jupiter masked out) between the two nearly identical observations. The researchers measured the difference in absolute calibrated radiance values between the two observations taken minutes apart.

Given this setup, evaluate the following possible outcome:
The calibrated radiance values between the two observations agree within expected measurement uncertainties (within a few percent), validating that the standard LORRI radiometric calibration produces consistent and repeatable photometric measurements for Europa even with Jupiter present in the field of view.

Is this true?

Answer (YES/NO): NO